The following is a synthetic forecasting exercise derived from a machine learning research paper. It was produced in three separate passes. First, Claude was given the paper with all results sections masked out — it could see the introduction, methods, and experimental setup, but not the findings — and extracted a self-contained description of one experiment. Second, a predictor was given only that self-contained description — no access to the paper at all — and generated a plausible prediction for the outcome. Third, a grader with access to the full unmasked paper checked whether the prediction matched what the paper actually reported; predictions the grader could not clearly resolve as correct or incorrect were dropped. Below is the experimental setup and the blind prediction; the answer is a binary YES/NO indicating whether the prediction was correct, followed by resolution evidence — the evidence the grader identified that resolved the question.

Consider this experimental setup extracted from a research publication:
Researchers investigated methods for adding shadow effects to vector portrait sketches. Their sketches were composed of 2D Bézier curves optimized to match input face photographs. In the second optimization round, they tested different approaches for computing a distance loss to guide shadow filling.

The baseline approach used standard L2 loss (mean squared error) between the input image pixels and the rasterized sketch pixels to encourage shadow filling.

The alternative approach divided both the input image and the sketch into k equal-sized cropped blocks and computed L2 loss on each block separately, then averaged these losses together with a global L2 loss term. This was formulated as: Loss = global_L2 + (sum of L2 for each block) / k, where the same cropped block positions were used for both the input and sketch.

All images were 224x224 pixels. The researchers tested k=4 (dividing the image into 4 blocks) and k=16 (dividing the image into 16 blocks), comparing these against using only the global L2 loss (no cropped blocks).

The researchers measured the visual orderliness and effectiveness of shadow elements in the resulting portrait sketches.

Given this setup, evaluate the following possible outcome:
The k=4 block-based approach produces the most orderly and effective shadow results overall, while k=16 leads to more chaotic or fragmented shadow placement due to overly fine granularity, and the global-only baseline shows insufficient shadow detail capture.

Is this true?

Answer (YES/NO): NO